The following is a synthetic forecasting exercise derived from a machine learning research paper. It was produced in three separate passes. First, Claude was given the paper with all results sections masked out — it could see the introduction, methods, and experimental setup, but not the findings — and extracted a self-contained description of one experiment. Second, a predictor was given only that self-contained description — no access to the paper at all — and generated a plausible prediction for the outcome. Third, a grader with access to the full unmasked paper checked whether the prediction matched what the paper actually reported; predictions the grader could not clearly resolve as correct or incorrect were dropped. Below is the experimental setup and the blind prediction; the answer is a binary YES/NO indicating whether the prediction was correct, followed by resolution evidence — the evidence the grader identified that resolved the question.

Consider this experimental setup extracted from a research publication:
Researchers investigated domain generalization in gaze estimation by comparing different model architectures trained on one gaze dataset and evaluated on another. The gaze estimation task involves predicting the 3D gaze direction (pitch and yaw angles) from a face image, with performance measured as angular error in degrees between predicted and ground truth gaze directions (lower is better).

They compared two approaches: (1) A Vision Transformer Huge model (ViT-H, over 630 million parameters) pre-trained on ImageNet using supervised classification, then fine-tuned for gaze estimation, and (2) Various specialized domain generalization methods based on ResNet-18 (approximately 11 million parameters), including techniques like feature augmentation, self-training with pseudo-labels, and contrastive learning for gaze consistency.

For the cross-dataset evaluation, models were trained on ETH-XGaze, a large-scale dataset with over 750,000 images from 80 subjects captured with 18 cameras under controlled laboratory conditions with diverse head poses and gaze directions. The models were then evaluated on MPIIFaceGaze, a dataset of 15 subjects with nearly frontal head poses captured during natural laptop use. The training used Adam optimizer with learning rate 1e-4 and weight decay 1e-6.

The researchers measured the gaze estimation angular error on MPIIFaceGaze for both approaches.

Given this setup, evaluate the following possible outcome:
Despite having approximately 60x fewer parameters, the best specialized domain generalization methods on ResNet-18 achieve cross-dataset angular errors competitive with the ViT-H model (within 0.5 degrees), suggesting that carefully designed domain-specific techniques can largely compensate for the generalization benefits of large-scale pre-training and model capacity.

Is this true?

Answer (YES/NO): NO